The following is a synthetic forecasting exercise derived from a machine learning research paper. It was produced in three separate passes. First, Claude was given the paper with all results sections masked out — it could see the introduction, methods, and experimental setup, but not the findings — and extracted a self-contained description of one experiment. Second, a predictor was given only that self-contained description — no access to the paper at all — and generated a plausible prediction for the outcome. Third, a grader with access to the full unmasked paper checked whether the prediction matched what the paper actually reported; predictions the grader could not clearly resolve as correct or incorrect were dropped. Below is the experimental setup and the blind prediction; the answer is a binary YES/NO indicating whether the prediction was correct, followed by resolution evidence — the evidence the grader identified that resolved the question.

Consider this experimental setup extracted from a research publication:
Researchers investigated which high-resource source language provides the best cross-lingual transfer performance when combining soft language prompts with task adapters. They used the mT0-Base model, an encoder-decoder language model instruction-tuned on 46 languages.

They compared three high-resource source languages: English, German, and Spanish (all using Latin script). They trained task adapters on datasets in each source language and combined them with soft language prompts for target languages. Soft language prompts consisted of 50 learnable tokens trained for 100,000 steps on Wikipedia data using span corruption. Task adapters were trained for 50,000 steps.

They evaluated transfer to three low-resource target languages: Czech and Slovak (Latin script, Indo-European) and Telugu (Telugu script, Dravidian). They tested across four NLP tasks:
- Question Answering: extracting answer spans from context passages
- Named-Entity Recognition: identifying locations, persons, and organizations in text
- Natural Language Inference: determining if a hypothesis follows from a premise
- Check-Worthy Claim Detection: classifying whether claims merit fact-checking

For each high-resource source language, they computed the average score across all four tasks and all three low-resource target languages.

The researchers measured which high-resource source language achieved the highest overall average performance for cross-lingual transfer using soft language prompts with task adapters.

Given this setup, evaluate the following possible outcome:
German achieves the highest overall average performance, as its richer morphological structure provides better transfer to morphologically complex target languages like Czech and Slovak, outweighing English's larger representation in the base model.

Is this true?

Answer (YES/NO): NO